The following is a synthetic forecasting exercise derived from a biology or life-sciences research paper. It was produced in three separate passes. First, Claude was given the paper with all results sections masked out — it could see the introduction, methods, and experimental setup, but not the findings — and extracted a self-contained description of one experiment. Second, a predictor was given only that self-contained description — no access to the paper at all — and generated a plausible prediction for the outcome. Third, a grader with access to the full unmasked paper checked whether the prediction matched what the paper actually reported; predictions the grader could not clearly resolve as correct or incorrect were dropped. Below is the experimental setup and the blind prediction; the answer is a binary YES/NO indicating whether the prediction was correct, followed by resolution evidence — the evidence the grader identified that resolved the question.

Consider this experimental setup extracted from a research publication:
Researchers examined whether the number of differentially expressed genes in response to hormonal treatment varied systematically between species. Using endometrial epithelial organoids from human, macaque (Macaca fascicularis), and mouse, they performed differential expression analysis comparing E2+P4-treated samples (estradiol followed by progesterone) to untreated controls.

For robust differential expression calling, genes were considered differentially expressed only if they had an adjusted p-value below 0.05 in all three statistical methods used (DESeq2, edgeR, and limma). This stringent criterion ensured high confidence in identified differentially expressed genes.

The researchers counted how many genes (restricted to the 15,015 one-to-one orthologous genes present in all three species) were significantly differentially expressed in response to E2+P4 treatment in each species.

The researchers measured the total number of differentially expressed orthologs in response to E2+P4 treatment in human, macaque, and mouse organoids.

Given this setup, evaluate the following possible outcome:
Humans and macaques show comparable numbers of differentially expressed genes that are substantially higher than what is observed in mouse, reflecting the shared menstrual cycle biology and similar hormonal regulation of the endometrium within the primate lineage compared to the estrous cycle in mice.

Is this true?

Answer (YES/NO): NO